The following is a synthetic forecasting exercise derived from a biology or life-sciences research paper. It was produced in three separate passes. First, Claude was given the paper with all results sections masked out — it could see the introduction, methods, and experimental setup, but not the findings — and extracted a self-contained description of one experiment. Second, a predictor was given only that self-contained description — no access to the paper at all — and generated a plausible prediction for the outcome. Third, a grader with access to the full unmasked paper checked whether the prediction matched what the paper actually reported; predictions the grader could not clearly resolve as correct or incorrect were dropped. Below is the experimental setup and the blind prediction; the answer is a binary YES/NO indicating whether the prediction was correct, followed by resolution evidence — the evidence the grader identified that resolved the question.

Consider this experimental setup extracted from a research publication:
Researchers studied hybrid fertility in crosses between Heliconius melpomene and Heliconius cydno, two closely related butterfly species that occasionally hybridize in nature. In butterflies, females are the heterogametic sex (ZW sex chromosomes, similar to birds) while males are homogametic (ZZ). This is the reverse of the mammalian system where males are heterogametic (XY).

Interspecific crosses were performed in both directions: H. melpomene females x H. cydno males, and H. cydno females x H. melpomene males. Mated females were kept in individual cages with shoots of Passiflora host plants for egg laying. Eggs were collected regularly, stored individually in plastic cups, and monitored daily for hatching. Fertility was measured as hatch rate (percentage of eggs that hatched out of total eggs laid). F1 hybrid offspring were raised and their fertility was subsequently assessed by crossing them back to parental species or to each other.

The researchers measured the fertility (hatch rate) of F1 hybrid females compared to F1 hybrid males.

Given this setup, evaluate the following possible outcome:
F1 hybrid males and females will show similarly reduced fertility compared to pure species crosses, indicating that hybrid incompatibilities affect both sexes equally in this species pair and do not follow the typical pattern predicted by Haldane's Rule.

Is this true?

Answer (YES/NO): NO